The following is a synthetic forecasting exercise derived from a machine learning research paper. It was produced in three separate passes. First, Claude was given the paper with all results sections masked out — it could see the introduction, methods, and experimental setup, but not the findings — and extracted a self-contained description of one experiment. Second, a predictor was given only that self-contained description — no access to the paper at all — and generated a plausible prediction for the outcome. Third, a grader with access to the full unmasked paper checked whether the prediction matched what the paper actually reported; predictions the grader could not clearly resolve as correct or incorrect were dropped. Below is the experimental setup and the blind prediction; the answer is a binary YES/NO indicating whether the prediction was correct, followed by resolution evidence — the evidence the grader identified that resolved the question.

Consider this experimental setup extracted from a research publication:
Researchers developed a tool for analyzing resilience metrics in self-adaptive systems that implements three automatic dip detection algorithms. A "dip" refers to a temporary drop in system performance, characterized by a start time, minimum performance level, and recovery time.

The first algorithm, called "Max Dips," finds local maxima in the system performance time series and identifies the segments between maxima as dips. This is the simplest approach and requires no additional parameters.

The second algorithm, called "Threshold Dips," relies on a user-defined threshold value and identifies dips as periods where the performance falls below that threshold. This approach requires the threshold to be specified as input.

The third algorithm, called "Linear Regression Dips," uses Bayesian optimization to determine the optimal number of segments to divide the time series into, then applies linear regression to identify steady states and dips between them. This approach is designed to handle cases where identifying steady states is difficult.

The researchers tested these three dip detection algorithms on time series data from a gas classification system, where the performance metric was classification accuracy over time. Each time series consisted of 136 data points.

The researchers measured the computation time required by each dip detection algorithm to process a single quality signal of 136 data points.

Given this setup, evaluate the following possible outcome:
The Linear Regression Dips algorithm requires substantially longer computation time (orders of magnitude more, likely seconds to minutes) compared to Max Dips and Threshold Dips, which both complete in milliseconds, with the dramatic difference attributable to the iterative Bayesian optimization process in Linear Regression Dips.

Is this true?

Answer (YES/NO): YES